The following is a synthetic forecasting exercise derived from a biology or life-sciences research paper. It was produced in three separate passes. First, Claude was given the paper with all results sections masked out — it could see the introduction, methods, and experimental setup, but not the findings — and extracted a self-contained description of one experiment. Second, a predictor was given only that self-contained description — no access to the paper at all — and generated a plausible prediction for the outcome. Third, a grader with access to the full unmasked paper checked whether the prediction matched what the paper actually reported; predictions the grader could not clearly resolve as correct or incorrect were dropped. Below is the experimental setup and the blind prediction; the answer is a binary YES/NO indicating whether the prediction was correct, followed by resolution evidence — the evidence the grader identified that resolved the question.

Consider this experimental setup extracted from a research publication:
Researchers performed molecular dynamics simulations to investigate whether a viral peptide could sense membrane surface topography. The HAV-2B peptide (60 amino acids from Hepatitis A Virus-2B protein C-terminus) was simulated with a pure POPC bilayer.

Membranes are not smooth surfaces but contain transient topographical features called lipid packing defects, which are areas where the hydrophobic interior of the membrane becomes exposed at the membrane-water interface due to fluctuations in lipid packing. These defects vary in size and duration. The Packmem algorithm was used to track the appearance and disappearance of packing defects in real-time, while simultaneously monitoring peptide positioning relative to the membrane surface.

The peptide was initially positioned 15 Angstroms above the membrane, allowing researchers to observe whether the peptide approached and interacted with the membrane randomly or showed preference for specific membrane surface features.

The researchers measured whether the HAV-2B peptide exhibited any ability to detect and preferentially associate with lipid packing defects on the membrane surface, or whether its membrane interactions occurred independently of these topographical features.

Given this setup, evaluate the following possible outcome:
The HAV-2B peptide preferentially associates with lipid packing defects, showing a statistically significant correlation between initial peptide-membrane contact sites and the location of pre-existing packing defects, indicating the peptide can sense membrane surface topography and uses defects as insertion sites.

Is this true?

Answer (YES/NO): YES